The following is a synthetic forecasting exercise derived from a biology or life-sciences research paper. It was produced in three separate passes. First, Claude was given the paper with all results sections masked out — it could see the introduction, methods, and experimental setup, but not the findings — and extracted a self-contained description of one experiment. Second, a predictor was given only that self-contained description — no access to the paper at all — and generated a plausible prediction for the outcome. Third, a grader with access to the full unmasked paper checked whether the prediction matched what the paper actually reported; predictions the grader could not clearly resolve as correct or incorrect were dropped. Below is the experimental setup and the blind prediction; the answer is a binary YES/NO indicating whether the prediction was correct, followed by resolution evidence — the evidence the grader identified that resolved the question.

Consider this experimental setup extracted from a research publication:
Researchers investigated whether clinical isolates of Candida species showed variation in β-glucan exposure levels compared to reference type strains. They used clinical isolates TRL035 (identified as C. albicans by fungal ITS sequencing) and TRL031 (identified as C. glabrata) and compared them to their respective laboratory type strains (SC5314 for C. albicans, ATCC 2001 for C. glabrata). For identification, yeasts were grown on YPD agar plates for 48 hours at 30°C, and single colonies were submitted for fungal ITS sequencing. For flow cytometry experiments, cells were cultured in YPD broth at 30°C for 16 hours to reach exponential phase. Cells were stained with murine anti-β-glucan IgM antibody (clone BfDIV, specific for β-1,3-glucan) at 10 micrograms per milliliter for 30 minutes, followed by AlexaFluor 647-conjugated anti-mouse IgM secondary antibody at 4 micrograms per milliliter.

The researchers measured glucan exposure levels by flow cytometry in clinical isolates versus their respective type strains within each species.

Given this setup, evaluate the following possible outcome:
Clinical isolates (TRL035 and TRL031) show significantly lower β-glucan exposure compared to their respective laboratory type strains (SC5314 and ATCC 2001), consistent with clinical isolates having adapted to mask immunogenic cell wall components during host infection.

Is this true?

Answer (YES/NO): NO